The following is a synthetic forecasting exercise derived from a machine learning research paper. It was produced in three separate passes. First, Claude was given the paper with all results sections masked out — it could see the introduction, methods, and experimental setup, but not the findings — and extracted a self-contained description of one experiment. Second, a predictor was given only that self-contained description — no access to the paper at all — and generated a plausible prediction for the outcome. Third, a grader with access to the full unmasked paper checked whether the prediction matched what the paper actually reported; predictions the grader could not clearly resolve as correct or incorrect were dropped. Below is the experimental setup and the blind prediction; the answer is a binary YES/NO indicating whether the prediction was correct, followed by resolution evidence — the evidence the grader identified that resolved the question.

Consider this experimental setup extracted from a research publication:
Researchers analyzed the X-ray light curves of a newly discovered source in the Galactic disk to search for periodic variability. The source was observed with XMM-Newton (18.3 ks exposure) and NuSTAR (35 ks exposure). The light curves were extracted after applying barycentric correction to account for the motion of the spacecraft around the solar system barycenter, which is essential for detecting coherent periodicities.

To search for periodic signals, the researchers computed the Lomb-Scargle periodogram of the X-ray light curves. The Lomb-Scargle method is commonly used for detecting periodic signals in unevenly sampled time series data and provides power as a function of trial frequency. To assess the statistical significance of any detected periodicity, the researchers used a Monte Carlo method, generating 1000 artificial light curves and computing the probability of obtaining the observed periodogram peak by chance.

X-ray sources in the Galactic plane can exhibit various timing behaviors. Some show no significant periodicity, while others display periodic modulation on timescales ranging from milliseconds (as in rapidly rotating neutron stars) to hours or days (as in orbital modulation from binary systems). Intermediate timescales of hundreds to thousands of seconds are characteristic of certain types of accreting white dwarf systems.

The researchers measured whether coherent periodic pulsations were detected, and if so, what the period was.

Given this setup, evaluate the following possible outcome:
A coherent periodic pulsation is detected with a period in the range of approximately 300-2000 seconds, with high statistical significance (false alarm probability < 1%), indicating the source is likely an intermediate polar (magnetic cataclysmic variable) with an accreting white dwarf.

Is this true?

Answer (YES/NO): YES